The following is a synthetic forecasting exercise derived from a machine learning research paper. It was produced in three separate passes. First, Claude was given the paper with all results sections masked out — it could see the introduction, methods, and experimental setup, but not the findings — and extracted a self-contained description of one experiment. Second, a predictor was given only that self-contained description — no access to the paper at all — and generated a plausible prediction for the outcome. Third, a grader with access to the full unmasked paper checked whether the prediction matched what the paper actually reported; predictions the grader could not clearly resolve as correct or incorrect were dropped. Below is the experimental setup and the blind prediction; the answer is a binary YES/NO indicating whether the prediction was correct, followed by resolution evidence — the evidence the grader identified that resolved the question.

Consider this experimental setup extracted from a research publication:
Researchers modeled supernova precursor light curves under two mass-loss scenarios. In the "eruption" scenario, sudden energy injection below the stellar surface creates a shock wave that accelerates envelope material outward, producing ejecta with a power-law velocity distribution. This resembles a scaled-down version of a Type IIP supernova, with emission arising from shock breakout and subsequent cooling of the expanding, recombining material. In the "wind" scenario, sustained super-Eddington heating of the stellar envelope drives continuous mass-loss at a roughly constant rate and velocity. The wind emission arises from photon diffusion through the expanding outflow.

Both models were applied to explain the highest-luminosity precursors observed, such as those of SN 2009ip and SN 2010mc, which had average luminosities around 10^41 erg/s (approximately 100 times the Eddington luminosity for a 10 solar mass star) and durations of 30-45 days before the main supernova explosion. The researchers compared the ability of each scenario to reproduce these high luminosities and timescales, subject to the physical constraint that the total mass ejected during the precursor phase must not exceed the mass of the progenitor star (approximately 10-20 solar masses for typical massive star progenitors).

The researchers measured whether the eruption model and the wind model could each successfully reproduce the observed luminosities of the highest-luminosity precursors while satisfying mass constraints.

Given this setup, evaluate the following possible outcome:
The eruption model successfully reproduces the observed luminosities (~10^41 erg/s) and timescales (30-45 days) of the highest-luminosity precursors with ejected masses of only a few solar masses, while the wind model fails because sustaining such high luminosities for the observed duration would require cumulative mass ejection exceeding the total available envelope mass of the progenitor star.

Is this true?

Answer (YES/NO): NO